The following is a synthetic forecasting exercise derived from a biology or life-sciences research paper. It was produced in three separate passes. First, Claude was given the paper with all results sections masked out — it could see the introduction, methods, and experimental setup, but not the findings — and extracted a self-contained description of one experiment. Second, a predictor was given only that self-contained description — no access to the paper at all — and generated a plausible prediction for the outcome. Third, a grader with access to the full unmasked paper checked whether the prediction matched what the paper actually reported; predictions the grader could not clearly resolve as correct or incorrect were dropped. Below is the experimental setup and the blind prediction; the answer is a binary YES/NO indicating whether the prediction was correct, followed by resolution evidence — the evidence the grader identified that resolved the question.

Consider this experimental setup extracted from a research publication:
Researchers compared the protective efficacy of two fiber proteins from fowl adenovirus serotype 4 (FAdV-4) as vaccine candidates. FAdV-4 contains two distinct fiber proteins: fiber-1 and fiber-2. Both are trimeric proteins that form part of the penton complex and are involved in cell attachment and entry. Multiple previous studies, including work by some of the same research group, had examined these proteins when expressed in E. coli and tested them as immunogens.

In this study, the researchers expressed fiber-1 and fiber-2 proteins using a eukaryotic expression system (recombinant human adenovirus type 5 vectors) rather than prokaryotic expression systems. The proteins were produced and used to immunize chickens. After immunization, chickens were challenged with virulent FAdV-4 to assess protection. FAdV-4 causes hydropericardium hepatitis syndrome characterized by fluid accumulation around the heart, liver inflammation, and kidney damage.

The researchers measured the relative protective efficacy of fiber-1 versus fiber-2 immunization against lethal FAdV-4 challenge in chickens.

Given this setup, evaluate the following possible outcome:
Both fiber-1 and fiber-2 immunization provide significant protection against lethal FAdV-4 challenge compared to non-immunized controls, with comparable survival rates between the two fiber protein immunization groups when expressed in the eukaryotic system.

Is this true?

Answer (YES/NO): NO